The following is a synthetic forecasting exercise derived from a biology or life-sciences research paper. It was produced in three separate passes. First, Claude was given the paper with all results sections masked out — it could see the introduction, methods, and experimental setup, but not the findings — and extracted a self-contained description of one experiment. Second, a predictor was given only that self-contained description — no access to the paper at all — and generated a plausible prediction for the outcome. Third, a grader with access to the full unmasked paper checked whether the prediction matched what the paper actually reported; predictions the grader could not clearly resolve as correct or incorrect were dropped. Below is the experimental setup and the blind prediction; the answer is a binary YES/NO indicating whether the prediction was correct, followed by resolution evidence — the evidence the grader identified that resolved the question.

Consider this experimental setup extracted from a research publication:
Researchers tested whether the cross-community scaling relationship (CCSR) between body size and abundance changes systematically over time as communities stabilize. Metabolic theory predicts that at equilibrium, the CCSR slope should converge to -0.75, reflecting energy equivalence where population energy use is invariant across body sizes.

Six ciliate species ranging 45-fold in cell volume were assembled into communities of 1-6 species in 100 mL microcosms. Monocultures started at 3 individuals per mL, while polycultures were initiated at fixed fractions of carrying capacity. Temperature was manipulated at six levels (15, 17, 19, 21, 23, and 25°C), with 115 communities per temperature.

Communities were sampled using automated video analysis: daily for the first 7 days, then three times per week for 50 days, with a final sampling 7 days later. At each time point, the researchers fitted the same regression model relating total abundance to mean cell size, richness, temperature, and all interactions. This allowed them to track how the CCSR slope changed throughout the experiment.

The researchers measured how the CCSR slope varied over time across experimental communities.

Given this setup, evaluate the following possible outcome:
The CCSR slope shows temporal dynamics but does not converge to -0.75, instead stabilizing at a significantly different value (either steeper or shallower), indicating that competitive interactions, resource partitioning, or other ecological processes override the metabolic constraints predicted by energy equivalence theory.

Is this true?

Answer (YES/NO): NO